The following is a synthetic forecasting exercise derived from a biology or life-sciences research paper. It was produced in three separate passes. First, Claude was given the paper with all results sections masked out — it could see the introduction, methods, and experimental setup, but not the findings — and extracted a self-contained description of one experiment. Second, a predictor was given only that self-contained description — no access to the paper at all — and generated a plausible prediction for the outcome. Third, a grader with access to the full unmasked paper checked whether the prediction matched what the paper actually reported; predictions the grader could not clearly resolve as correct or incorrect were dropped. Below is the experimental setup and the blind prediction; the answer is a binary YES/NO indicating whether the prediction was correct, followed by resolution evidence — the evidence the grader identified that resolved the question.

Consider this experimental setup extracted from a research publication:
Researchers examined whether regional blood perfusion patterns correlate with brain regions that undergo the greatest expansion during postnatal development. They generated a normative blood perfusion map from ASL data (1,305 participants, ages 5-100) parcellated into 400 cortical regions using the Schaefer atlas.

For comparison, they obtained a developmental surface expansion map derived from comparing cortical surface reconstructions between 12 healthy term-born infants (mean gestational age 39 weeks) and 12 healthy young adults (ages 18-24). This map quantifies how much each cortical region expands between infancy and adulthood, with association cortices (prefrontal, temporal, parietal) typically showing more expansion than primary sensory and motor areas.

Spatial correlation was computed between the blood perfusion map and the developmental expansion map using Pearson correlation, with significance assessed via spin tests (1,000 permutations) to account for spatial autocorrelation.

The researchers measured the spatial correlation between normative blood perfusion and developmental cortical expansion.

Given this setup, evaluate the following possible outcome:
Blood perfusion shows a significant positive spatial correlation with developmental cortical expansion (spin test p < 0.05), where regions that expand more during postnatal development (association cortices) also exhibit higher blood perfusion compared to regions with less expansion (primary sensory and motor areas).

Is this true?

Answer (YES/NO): NO